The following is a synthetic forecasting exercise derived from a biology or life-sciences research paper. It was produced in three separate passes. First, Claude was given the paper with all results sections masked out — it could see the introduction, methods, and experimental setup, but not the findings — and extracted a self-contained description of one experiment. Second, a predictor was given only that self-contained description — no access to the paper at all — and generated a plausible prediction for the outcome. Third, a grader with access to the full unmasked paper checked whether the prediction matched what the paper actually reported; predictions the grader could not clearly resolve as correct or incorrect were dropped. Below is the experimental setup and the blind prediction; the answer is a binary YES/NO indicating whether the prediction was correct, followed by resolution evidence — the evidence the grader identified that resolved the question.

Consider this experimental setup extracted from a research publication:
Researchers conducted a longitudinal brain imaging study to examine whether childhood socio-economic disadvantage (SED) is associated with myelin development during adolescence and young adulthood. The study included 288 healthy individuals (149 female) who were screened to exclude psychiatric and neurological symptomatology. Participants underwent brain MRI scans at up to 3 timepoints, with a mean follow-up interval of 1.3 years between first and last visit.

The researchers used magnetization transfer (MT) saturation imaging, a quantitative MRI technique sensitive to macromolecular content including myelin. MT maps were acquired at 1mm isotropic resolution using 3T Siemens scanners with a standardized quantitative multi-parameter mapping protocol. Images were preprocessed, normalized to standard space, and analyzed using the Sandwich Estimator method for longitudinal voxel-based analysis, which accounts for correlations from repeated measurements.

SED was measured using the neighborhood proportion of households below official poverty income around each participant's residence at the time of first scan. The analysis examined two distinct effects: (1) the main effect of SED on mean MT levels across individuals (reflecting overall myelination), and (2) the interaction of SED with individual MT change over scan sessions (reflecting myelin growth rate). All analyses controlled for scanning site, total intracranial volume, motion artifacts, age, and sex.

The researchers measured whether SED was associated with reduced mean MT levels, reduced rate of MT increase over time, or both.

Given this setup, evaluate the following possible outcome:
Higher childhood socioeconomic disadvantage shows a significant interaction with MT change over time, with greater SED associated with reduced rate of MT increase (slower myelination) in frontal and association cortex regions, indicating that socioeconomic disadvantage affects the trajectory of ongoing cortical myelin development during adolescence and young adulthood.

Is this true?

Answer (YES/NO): YES